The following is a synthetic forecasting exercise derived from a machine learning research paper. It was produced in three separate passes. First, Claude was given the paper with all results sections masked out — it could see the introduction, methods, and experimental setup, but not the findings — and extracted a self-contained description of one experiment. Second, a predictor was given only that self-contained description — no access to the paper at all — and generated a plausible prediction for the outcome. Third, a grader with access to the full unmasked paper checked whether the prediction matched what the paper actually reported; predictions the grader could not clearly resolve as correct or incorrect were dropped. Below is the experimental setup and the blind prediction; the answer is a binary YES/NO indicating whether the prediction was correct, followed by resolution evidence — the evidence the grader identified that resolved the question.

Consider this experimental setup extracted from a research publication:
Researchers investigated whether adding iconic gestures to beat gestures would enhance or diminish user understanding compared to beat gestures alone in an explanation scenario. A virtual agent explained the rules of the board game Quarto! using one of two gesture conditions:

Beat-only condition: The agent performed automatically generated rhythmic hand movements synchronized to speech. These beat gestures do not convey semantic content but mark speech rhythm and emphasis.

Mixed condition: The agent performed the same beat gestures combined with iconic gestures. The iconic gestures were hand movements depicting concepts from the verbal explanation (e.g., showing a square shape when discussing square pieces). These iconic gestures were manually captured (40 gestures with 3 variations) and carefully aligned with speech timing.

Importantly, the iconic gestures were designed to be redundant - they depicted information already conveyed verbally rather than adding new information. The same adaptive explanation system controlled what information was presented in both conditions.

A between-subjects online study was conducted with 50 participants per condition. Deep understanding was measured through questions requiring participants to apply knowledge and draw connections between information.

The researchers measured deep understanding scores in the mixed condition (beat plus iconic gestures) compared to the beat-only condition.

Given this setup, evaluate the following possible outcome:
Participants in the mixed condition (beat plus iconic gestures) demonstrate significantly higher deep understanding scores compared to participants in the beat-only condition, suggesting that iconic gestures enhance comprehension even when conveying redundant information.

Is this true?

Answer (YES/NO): NO